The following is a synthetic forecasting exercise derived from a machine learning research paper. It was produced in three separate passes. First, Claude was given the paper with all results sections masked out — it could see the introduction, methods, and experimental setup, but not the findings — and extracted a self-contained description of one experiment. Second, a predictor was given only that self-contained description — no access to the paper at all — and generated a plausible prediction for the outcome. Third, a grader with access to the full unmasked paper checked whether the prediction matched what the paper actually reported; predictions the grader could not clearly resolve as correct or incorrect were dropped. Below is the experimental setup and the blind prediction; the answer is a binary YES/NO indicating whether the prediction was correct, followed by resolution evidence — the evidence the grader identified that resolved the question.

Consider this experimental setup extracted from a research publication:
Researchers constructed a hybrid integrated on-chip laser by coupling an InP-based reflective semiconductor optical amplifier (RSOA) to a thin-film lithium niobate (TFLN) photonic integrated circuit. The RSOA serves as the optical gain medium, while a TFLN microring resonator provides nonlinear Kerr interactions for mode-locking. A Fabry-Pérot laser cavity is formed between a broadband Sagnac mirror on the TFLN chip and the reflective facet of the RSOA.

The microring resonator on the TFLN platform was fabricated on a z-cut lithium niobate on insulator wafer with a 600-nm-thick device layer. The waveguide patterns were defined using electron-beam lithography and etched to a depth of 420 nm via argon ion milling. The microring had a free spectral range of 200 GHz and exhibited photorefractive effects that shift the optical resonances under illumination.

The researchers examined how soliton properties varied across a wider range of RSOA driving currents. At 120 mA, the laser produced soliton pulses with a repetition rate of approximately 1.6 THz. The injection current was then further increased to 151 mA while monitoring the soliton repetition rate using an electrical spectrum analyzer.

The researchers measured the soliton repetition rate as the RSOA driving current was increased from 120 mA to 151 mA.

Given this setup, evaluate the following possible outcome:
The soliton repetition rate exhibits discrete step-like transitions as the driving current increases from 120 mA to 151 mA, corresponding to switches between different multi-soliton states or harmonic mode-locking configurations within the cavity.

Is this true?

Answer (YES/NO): YES